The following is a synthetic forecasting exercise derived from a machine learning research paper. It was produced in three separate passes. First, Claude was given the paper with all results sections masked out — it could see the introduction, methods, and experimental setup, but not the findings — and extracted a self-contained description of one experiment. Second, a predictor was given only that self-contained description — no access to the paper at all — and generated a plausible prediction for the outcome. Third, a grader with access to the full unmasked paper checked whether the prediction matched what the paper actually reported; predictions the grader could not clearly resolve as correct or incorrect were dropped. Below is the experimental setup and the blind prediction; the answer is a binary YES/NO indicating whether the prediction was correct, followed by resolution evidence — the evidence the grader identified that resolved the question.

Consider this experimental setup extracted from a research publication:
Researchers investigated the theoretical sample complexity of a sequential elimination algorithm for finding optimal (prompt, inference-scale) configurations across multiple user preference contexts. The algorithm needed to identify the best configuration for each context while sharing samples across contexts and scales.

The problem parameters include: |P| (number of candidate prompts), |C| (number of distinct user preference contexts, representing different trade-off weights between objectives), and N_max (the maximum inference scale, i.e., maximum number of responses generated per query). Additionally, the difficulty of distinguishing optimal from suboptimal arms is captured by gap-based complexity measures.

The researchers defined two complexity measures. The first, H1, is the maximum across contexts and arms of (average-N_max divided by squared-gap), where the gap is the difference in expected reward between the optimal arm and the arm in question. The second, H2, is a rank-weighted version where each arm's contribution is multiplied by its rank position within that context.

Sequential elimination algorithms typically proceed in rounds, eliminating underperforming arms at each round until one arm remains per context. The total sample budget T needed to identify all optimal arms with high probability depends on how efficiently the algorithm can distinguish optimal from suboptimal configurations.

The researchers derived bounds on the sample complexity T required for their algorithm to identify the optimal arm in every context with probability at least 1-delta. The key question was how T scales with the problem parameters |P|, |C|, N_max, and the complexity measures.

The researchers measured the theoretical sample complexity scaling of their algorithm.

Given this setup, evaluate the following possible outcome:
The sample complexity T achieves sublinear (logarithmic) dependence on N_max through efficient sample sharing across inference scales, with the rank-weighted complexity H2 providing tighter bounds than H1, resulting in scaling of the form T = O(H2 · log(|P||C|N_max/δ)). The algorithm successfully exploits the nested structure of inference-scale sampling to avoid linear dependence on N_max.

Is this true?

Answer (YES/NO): NO